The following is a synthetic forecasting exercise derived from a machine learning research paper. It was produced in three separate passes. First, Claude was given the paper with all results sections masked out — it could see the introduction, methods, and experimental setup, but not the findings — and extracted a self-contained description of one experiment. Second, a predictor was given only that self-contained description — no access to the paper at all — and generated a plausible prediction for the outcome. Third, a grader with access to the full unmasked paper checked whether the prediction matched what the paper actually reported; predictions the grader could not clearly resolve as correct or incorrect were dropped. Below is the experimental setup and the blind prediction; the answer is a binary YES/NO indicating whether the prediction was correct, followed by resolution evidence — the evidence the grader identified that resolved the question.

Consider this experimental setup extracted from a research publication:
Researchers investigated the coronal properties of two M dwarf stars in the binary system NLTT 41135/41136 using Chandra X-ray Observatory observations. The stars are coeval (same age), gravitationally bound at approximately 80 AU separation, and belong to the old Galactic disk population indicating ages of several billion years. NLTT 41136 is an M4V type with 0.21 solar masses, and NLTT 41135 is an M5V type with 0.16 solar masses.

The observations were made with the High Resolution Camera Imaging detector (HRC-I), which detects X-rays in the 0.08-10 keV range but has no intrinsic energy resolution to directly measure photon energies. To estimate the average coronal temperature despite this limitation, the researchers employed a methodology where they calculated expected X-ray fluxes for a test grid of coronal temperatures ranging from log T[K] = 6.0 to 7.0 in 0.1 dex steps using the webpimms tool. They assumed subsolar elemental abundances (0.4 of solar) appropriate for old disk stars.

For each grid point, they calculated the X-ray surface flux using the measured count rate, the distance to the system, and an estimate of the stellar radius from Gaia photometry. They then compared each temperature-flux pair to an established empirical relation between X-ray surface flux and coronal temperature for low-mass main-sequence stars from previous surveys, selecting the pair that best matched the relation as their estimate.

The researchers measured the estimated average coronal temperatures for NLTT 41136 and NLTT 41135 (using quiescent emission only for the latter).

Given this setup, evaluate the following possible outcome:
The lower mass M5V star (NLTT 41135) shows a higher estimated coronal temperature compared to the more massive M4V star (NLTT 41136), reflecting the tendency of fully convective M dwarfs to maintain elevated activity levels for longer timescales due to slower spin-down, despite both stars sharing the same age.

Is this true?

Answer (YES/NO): NO